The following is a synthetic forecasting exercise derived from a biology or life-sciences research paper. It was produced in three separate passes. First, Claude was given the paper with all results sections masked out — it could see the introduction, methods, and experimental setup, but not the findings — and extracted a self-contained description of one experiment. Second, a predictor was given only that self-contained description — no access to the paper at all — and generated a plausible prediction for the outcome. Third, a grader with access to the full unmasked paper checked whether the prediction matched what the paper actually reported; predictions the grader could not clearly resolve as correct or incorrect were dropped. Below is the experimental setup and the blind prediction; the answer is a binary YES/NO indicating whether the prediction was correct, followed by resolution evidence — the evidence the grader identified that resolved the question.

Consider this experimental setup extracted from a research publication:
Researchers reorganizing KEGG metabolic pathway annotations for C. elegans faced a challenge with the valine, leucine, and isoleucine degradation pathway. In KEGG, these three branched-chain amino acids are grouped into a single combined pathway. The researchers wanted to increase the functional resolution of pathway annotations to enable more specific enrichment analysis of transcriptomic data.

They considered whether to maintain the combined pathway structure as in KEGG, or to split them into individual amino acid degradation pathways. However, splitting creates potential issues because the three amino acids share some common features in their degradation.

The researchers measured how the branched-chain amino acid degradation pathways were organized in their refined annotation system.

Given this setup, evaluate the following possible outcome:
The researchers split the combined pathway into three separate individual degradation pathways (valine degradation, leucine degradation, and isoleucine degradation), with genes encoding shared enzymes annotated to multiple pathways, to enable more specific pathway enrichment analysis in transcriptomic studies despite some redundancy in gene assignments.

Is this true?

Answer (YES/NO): YES